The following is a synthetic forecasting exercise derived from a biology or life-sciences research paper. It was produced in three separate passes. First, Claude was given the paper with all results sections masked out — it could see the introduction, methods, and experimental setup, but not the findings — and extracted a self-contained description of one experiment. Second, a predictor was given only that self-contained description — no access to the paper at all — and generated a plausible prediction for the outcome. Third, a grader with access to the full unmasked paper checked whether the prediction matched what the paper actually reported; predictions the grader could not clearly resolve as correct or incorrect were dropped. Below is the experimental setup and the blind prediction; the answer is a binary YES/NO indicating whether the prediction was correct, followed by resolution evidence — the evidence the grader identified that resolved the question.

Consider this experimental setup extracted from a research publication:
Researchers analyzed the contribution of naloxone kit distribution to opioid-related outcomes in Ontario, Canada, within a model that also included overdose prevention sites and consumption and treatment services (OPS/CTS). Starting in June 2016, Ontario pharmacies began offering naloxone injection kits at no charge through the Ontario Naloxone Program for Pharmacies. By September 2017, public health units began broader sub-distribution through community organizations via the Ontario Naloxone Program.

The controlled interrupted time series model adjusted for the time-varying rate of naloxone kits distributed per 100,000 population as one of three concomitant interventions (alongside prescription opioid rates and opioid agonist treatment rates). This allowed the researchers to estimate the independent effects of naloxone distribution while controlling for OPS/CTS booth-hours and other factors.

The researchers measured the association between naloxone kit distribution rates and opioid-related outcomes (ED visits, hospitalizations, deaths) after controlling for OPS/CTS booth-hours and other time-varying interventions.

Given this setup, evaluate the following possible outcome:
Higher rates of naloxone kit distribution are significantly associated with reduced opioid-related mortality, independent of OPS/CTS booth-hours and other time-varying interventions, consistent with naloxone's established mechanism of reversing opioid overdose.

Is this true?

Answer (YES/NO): NO